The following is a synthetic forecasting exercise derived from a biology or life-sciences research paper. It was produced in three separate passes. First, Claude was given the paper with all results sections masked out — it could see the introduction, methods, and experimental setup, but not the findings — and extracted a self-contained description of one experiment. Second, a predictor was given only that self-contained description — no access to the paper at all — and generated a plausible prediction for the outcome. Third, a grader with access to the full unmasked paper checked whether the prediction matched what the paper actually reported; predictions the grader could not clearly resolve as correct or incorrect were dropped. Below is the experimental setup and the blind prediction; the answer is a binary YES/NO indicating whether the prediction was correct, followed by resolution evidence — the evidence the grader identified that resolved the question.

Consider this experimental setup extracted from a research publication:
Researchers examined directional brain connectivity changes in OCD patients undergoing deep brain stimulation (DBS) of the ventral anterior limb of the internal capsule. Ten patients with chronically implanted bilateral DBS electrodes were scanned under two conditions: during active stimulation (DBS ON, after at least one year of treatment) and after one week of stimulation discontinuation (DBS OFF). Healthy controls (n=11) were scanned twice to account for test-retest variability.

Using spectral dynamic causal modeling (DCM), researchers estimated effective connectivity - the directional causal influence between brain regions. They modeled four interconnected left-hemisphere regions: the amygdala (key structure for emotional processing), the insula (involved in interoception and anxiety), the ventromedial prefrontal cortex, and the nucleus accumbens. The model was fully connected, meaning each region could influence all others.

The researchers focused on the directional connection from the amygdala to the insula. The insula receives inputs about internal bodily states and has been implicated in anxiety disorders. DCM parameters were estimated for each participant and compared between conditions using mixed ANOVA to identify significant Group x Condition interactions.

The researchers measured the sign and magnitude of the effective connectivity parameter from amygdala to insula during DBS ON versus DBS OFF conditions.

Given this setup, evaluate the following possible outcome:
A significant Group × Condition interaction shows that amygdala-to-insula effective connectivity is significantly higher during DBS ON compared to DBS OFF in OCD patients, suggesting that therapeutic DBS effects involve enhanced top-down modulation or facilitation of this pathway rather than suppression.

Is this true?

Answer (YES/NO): NO